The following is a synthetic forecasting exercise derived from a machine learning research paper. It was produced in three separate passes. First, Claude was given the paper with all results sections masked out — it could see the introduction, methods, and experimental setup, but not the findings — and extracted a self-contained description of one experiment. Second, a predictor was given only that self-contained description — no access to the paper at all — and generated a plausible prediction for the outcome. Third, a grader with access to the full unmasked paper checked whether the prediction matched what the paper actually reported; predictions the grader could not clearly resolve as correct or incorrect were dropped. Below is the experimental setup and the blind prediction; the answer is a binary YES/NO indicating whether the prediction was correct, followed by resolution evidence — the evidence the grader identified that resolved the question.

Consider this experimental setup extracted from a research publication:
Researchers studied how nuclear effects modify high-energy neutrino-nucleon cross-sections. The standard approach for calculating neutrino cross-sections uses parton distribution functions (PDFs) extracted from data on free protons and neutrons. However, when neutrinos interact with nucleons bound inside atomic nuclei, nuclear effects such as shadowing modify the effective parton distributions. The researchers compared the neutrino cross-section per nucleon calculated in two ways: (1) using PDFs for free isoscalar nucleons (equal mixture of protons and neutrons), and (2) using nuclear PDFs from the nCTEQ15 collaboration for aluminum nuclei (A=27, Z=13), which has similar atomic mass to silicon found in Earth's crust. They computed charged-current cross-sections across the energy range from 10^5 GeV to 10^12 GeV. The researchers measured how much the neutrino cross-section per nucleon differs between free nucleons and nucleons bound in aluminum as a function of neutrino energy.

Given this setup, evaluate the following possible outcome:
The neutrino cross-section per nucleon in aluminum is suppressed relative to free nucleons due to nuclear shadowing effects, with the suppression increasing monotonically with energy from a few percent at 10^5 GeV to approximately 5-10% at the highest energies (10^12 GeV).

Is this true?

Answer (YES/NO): NO